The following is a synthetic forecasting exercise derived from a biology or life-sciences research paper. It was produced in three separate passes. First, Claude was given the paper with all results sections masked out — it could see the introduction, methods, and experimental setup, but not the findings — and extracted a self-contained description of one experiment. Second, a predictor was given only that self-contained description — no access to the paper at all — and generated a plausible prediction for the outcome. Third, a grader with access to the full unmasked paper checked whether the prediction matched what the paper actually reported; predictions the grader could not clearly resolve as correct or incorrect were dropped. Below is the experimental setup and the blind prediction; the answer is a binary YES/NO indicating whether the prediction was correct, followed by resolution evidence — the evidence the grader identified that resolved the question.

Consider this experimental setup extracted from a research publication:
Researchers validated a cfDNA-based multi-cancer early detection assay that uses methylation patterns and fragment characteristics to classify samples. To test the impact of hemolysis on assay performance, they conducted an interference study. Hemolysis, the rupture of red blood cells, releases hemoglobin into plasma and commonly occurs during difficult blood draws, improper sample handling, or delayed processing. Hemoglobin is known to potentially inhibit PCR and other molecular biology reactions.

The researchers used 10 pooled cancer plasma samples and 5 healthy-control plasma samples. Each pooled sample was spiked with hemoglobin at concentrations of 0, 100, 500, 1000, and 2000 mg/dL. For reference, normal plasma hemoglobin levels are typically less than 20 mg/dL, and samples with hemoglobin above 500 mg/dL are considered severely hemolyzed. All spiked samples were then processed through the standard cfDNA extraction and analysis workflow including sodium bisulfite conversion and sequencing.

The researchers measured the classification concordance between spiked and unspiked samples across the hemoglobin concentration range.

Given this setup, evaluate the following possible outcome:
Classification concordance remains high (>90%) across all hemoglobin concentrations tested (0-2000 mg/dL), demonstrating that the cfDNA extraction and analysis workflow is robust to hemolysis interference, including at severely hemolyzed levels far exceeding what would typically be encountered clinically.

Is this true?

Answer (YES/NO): NO